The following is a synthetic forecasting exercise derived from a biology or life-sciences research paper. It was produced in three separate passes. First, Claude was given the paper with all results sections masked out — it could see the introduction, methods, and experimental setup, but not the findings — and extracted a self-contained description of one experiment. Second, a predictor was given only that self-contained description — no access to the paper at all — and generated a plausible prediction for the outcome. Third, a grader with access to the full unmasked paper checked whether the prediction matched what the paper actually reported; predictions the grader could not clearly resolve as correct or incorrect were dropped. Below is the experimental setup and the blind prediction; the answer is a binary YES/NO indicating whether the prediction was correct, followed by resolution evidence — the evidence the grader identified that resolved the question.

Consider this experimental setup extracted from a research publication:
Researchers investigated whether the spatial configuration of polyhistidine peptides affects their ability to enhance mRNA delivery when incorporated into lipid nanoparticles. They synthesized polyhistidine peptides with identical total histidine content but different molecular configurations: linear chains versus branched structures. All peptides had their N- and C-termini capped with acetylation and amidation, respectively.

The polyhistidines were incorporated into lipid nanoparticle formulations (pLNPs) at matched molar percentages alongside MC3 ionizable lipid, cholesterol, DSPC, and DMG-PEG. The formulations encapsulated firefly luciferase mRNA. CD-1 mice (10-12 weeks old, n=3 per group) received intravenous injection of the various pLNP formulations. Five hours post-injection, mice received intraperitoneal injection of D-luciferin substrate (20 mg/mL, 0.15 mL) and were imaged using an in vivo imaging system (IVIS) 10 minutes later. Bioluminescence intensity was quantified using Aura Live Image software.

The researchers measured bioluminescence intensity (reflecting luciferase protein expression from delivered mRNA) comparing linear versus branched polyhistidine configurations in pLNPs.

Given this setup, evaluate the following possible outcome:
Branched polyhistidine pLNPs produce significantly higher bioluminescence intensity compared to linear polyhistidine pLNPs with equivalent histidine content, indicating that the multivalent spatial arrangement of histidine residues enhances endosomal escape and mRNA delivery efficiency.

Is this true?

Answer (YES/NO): YES